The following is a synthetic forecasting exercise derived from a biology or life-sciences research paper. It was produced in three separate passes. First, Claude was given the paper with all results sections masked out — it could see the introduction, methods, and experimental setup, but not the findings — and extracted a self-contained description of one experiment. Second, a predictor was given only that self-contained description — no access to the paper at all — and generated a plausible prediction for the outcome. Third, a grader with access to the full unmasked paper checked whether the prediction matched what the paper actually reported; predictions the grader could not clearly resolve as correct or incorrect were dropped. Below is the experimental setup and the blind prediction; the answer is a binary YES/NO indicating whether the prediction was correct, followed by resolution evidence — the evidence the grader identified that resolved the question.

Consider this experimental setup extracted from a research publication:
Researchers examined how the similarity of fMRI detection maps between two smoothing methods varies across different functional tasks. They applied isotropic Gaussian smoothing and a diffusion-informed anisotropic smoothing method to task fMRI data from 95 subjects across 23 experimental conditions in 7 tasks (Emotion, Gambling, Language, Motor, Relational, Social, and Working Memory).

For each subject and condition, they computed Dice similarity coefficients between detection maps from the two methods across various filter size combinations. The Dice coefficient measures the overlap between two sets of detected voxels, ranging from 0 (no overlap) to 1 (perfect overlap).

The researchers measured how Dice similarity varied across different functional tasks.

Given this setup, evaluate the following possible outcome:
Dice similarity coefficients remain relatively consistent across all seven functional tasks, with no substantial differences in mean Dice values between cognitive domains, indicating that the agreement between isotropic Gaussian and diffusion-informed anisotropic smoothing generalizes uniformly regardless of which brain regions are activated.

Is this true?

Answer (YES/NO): NO